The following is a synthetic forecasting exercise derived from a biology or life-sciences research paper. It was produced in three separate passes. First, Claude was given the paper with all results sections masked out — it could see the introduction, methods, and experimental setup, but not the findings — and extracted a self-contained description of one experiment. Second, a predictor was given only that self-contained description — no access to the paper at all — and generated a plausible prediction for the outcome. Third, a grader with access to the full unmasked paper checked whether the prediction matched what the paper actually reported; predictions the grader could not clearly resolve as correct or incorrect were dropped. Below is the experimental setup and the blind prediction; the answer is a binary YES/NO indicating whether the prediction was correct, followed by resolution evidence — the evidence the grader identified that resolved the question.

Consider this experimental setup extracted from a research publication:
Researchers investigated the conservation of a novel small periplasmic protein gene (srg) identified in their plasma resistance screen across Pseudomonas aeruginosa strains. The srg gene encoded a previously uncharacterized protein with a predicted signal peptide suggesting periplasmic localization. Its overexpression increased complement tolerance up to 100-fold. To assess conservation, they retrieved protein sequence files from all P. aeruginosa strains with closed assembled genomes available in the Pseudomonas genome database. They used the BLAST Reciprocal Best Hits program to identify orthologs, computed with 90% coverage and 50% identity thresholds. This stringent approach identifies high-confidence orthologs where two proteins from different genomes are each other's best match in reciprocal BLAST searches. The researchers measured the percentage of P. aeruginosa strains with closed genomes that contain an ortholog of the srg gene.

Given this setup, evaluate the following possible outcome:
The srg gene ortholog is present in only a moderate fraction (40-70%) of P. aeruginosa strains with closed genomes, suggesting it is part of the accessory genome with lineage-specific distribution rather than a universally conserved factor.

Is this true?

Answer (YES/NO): NO